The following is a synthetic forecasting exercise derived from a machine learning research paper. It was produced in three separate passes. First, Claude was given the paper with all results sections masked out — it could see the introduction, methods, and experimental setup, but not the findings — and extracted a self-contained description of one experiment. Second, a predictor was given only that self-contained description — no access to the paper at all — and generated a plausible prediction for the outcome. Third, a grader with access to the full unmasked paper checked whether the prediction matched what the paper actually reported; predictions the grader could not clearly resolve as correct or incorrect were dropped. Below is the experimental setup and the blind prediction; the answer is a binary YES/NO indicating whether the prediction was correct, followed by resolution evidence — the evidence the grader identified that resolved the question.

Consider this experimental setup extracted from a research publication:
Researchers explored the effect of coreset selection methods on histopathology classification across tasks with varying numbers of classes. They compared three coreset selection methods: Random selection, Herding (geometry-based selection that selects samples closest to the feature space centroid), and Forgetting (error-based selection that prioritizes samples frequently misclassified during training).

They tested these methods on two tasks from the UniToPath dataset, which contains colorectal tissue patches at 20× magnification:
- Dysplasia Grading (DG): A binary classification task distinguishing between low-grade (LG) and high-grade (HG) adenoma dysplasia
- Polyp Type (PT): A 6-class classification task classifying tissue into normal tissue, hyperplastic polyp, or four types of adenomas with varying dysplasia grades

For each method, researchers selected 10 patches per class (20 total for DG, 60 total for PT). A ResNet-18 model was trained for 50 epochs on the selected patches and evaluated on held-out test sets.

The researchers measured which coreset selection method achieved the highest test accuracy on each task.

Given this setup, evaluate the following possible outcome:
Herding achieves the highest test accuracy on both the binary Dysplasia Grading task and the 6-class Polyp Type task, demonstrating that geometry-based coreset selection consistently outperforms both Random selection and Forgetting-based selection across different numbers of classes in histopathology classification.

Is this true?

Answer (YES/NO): NO